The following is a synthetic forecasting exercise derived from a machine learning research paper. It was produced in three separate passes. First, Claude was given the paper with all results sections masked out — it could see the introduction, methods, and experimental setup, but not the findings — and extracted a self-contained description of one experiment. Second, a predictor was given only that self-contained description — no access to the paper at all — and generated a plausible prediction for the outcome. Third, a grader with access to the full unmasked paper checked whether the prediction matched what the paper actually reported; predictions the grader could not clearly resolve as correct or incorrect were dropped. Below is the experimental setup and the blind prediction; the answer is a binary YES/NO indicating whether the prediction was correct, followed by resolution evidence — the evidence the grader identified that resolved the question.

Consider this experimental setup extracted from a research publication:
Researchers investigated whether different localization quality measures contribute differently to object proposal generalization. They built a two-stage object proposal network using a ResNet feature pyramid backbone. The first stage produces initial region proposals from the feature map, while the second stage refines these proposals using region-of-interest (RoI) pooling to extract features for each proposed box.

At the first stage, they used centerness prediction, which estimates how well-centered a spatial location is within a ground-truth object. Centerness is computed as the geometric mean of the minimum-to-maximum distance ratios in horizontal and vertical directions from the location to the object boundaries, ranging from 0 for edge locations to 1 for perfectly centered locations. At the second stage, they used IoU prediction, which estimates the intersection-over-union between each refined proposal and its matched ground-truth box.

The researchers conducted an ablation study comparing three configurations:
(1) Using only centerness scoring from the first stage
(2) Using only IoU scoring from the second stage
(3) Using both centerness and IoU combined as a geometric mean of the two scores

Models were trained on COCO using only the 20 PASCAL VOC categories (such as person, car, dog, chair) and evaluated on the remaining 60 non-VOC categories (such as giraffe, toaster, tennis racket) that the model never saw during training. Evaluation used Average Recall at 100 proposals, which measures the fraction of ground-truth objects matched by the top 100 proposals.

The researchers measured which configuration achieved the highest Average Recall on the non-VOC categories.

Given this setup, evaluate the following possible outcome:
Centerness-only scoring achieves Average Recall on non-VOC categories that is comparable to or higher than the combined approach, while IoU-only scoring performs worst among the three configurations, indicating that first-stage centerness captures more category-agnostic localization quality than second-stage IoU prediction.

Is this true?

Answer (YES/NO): NO